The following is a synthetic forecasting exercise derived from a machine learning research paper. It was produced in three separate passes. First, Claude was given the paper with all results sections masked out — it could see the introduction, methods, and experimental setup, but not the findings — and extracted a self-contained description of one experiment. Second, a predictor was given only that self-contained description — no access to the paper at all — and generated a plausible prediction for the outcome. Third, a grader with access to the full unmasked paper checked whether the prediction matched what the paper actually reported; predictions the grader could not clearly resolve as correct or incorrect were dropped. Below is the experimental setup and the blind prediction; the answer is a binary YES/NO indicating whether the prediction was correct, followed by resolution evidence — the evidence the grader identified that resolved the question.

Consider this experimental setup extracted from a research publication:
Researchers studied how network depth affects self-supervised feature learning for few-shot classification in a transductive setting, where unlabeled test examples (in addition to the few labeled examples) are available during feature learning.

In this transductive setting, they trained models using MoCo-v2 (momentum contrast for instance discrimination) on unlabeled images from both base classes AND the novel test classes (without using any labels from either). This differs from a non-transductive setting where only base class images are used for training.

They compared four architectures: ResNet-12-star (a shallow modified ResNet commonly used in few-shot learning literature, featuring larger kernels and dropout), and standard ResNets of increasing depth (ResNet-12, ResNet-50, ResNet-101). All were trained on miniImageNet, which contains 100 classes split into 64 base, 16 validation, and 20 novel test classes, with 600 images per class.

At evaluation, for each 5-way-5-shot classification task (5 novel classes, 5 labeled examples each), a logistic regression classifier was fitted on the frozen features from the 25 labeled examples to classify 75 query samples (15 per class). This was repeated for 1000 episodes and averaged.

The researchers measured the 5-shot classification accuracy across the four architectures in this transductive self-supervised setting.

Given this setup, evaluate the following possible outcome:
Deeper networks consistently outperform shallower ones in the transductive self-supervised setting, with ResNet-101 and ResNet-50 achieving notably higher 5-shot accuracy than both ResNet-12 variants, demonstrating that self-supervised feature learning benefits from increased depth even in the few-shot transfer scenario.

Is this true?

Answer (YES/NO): YES